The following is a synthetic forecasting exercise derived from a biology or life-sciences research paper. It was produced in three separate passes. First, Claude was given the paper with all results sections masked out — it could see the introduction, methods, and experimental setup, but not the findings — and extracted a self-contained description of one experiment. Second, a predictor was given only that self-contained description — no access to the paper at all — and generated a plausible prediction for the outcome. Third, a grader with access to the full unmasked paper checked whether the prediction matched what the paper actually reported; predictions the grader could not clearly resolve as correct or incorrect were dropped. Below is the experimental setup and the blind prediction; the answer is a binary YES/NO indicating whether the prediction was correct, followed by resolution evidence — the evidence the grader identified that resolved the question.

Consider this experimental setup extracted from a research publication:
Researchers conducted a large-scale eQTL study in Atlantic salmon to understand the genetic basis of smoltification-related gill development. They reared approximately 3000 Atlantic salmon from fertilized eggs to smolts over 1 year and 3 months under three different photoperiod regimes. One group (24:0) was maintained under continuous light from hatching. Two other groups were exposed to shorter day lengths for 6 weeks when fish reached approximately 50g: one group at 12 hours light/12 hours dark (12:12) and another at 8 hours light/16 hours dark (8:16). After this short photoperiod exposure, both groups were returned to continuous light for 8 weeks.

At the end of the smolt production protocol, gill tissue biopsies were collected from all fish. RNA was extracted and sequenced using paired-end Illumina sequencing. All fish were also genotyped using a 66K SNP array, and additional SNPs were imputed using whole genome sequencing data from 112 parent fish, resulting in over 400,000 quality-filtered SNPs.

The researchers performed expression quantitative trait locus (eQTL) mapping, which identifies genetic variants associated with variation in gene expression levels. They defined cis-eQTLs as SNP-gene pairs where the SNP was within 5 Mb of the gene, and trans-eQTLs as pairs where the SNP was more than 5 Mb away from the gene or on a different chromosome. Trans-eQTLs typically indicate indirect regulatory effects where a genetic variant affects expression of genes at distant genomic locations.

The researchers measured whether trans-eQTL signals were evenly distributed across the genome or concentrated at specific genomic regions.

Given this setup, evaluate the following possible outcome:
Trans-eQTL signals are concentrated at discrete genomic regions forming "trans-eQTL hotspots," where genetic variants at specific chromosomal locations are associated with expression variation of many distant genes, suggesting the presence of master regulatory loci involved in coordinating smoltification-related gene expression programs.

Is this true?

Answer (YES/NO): YES